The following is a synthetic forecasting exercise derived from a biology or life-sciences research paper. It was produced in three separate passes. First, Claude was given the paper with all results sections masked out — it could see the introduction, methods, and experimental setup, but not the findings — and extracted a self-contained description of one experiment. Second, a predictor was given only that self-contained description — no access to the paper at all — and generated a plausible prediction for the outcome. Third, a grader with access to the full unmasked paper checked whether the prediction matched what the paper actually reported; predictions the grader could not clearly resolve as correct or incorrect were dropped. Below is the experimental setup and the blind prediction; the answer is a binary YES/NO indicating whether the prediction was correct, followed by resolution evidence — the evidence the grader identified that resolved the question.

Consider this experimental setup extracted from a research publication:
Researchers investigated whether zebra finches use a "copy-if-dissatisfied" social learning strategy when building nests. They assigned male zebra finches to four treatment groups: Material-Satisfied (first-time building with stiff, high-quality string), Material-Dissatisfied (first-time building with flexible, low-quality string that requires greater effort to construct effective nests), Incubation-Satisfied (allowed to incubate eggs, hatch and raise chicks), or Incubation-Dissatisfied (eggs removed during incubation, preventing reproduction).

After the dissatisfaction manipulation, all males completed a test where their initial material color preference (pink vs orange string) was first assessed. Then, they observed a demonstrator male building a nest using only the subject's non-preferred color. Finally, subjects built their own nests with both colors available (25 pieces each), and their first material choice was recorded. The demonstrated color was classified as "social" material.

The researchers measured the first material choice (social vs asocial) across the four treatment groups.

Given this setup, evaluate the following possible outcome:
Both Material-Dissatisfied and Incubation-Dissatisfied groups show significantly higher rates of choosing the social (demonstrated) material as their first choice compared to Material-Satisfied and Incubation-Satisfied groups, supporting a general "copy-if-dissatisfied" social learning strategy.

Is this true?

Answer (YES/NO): NO